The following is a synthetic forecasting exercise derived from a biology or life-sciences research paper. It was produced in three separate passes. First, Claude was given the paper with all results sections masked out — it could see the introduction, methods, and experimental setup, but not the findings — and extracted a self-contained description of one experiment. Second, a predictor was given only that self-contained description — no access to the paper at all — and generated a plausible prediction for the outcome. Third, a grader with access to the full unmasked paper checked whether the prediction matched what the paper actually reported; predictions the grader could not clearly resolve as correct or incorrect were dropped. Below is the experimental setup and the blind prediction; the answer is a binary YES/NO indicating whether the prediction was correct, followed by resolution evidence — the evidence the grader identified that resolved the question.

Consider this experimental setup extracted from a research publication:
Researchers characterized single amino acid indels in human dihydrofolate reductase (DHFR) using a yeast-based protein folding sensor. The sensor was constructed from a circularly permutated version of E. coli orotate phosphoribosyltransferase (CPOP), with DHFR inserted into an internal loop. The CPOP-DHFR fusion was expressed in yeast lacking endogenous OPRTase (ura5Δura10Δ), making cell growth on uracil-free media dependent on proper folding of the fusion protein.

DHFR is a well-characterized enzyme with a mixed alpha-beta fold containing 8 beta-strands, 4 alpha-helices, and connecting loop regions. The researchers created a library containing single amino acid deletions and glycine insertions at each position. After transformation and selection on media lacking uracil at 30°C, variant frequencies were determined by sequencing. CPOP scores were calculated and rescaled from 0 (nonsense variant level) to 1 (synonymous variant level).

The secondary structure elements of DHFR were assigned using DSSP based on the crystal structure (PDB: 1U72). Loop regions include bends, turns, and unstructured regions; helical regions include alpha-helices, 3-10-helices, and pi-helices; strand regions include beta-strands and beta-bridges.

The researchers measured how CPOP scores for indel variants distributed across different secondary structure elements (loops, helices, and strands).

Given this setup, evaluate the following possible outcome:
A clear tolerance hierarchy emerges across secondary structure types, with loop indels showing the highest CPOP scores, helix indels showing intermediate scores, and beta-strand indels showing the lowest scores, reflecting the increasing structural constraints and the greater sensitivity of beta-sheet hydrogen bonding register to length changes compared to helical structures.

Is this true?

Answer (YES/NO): NO